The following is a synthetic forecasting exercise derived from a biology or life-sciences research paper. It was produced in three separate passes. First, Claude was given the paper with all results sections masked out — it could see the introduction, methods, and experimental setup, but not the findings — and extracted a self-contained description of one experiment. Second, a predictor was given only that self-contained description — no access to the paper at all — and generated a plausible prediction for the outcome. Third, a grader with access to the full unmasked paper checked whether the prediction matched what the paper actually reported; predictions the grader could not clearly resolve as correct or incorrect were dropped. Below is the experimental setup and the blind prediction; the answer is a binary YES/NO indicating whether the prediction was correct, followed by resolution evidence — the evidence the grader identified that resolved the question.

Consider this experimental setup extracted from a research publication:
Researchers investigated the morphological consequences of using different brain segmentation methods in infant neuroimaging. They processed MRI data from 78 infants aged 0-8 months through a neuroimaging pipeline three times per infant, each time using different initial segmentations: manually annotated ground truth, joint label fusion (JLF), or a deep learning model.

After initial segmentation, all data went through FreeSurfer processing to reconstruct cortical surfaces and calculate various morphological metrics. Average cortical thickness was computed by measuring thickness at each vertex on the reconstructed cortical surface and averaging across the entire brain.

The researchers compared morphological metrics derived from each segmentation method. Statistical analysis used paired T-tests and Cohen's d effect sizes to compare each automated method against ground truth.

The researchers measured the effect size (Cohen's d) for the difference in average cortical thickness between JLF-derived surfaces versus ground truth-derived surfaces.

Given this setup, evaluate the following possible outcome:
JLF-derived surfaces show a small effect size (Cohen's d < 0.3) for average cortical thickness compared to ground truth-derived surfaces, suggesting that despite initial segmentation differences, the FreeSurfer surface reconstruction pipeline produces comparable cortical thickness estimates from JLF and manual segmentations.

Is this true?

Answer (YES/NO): NO